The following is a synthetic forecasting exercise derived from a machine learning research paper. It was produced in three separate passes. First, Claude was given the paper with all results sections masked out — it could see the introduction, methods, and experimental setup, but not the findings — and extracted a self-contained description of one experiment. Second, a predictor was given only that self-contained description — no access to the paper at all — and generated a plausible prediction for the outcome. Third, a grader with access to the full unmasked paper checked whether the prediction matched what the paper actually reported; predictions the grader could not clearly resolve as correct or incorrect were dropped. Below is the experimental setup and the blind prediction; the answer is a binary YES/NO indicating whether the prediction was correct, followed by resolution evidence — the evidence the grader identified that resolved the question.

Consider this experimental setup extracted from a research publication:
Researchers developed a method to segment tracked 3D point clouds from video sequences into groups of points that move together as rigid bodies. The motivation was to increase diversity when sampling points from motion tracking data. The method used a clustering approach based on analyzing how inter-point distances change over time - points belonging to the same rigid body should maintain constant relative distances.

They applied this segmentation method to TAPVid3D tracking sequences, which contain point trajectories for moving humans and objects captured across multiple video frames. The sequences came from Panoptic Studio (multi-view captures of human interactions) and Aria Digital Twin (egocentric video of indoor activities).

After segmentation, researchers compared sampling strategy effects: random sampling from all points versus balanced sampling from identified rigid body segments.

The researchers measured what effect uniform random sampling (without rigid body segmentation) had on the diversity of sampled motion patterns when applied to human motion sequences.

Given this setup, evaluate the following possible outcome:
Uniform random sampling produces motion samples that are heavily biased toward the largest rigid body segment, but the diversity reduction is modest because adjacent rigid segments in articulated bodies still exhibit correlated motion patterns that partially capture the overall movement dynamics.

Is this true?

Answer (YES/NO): NO